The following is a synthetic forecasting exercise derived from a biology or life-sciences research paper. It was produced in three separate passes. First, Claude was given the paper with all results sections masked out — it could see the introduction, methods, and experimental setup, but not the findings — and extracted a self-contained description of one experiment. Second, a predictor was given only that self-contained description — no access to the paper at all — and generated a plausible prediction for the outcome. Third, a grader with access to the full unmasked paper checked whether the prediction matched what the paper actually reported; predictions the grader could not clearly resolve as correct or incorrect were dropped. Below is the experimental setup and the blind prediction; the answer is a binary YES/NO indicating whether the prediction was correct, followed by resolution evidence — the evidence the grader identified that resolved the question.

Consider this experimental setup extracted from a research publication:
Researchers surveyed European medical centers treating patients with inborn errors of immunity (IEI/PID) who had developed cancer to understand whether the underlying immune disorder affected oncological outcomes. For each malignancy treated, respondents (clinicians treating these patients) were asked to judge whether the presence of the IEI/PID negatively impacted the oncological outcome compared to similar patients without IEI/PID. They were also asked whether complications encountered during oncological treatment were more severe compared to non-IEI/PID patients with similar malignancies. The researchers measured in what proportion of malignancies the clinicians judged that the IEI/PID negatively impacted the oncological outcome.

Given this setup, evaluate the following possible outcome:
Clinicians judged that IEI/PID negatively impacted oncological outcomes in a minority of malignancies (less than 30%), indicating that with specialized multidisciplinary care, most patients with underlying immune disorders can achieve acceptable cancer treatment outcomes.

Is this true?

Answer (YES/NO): NO